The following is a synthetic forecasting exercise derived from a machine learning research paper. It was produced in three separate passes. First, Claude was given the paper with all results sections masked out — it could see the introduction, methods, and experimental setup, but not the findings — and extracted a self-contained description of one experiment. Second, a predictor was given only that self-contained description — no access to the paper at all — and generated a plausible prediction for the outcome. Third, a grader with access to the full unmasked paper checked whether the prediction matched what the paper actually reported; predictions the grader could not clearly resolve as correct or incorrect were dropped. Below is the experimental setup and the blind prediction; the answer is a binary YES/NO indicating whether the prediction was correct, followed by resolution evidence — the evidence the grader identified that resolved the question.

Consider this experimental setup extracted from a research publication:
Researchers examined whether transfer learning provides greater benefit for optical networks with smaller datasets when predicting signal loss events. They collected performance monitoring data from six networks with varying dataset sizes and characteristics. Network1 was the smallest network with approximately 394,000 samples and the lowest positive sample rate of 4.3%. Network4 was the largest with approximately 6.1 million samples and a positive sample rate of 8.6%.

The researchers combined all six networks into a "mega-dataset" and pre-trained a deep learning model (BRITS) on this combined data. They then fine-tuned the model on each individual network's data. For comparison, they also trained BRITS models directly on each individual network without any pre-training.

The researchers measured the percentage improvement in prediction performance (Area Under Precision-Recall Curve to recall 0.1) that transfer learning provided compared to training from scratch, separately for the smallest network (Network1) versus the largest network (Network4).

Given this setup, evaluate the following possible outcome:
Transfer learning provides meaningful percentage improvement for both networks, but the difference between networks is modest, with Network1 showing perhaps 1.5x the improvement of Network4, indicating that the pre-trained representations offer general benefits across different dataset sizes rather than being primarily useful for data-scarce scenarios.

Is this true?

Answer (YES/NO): NO